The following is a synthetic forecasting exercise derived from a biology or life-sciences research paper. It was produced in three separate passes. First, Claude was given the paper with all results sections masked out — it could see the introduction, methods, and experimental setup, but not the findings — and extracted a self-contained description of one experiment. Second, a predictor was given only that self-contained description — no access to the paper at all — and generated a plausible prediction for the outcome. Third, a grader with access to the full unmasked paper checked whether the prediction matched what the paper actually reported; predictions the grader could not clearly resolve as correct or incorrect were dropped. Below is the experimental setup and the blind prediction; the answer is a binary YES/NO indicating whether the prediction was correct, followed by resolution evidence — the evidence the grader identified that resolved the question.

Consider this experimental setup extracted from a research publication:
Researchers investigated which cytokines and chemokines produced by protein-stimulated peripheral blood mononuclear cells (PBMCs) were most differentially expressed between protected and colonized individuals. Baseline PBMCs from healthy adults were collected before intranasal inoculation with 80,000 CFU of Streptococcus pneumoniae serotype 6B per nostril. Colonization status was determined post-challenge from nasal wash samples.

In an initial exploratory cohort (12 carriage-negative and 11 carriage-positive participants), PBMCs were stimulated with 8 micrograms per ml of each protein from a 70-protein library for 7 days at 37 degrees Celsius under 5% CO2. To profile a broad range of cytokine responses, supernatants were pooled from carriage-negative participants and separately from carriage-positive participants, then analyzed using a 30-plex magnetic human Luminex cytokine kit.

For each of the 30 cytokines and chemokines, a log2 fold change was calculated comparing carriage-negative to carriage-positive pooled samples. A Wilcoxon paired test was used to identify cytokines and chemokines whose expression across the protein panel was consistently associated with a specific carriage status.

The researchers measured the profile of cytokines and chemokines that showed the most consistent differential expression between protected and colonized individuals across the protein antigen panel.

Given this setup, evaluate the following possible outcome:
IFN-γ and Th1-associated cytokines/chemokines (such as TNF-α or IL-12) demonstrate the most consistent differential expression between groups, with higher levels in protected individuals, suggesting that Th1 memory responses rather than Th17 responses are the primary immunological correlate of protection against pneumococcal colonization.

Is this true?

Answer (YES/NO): NO